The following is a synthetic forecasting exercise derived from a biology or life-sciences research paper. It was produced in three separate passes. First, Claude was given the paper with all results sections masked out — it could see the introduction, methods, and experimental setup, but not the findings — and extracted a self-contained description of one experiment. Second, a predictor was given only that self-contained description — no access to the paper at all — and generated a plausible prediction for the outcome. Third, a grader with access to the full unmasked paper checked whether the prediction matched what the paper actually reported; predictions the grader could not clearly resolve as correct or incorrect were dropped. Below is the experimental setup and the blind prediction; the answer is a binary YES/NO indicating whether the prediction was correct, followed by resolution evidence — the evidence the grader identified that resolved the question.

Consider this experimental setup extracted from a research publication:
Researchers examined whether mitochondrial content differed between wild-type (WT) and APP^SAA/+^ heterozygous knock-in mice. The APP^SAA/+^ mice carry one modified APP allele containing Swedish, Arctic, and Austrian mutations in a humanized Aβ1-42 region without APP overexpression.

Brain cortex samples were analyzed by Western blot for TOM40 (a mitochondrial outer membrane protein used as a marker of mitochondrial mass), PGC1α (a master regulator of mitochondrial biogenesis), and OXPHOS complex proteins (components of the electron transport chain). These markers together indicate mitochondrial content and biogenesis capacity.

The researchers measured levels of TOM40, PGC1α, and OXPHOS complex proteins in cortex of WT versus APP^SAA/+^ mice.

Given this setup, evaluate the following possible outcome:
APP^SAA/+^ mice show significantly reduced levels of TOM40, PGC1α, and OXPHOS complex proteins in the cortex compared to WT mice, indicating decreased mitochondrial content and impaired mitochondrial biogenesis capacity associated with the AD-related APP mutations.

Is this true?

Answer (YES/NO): NO